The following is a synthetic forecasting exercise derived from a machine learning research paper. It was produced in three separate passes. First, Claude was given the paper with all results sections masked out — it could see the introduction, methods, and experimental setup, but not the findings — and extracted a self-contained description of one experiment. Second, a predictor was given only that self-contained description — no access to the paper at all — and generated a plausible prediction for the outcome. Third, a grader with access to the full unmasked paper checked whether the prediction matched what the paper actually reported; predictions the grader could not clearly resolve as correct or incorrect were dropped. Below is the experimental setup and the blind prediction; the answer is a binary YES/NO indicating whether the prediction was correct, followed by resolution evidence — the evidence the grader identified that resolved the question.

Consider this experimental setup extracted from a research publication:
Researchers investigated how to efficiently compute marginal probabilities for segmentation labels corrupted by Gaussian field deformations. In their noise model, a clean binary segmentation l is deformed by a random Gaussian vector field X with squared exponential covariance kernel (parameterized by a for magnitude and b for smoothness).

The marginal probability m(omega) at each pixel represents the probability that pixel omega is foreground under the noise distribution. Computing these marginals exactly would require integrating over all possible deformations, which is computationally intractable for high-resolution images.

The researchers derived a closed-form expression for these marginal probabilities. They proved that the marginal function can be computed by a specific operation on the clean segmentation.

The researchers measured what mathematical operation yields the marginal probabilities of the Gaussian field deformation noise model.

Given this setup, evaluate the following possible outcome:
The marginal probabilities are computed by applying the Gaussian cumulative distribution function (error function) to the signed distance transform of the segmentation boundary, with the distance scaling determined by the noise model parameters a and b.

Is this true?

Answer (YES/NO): NO